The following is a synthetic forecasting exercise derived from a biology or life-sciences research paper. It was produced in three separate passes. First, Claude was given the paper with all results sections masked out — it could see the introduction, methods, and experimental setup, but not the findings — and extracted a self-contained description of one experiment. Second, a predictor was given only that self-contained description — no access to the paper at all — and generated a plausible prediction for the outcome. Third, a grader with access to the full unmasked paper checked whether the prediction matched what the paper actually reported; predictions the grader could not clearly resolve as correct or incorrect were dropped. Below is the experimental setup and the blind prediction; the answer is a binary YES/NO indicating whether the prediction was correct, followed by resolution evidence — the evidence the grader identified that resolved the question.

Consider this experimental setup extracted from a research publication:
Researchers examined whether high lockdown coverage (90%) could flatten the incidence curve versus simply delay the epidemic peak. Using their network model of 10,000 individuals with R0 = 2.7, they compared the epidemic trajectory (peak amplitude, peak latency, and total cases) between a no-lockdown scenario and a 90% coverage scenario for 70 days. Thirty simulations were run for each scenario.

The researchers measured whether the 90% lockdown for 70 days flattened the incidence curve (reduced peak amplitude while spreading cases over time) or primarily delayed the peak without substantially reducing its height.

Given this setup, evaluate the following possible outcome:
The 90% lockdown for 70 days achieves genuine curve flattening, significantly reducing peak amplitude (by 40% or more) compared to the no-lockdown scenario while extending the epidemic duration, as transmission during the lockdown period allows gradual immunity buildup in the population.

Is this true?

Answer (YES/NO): NO